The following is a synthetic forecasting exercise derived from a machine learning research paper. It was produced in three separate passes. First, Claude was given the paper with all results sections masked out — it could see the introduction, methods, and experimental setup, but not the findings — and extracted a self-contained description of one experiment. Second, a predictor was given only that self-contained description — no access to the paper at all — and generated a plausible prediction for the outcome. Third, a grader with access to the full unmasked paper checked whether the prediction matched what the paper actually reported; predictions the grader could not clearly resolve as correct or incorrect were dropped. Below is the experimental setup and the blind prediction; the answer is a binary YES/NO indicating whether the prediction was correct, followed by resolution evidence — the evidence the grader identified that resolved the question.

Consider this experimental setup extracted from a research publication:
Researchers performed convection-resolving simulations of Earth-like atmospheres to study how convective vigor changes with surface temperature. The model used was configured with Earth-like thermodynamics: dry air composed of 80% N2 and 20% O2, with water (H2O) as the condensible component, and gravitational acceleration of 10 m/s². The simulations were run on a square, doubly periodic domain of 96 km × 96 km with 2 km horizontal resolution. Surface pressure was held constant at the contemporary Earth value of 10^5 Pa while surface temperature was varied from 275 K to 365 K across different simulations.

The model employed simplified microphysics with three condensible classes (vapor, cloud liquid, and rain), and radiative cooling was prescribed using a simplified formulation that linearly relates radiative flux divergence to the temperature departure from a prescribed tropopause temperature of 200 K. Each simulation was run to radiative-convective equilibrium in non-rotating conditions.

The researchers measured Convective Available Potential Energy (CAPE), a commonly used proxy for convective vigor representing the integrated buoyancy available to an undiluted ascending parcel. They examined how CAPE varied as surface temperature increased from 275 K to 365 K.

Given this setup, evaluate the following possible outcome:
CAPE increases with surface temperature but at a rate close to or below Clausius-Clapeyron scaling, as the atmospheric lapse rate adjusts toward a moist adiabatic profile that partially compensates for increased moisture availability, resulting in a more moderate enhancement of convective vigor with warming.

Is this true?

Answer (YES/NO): NO